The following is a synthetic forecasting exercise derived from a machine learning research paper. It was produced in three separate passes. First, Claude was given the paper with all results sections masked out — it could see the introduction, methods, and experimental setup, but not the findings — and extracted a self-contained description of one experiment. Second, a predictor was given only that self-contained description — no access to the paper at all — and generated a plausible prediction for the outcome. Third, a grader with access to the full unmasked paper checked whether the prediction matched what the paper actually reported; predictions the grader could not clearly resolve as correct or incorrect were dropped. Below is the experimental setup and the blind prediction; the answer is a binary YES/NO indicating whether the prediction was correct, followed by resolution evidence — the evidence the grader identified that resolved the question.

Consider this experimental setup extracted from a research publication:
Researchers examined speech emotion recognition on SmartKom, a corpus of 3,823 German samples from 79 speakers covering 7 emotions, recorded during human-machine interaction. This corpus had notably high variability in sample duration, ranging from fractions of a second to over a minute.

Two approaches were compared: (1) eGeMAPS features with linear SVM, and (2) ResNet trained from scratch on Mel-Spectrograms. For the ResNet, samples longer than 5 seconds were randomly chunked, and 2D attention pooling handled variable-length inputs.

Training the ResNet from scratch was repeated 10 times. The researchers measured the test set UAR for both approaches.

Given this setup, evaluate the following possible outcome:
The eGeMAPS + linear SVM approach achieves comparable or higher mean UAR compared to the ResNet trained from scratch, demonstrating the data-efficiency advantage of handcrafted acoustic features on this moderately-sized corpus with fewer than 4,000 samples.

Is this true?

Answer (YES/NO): YES